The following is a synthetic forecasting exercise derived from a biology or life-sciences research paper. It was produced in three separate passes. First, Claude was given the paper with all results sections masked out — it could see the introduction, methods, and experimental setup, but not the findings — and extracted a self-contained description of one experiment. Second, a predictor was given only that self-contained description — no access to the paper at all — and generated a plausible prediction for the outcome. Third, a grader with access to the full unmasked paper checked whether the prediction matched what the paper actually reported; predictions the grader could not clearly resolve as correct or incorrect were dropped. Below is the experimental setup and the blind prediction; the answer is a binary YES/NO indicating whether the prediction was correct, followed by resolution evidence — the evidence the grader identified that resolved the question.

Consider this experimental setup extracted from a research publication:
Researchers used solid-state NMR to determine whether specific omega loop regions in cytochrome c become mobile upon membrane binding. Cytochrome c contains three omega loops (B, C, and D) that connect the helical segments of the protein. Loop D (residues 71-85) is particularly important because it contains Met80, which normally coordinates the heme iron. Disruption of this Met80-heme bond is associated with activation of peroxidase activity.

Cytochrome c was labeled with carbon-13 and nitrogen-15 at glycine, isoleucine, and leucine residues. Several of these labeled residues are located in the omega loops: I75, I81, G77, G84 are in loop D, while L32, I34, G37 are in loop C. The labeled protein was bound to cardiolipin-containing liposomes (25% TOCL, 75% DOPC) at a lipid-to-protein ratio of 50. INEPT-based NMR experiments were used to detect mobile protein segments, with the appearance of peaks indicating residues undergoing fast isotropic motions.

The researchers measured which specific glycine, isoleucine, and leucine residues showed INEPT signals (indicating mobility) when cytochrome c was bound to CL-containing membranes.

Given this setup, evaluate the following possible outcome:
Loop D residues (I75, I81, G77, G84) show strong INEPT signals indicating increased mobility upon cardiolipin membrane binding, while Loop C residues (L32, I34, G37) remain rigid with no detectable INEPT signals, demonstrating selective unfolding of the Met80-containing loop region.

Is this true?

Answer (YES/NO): NO